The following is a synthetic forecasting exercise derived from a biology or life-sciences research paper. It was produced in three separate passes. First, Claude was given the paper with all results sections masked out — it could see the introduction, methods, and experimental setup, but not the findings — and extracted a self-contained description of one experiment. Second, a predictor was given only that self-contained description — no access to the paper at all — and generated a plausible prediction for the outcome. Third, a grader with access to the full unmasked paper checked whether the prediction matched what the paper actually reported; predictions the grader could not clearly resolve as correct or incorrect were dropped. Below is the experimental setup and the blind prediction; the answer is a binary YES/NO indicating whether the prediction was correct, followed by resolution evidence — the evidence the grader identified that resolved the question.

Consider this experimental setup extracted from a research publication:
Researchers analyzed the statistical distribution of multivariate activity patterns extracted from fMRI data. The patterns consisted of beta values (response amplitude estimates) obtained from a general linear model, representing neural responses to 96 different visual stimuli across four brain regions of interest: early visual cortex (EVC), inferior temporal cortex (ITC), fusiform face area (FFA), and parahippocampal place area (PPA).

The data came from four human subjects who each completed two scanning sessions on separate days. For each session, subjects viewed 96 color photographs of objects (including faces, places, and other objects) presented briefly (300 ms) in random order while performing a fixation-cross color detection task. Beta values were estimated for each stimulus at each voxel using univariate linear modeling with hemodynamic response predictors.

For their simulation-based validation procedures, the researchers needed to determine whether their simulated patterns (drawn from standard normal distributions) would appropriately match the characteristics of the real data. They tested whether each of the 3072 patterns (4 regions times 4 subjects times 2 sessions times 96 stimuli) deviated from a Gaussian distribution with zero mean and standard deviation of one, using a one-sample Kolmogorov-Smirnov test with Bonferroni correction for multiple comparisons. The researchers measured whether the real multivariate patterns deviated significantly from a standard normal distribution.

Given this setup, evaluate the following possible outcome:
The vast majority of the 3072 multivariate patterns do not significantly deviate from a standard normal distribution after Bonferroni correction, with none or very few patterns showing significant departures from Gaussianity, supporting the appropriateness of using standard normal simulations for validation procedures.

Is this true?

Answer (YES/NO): YES